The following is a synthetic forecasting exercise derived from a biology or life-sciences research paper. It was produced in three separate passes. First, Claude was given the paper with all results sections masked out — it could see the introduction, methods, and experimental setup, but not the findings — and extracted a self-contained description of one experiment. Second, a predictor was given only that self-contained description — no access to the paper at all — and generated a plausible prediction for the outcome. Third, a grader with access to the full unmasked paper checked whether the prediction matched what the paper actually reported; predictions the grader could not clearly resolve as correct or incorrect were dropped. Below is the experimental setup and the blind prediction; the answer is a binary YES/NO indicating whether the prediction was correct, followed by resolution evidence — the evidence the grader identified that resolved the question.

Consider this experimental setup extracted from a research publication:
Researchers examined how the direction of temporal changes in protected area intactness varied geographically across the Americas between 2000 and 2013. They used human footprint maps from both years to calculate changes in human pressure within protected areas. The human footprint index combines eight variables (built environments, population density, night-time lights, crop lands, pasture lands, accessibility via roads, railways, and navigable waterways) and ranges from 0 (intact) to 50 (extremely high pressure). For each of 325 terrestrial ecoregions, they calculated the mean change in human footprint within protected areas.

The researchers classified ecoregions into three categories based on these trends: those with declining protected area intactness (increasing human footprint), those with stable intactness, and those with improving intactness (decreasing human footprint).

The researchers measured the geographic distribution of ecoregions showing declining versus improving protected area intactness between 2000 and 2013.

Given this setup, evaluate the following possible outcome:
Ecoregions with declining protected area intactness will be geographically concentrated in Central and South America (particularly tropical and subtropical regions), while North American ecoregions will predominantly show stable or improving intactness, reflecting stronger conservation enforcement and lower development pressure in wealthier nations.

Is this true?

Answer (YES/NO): YES